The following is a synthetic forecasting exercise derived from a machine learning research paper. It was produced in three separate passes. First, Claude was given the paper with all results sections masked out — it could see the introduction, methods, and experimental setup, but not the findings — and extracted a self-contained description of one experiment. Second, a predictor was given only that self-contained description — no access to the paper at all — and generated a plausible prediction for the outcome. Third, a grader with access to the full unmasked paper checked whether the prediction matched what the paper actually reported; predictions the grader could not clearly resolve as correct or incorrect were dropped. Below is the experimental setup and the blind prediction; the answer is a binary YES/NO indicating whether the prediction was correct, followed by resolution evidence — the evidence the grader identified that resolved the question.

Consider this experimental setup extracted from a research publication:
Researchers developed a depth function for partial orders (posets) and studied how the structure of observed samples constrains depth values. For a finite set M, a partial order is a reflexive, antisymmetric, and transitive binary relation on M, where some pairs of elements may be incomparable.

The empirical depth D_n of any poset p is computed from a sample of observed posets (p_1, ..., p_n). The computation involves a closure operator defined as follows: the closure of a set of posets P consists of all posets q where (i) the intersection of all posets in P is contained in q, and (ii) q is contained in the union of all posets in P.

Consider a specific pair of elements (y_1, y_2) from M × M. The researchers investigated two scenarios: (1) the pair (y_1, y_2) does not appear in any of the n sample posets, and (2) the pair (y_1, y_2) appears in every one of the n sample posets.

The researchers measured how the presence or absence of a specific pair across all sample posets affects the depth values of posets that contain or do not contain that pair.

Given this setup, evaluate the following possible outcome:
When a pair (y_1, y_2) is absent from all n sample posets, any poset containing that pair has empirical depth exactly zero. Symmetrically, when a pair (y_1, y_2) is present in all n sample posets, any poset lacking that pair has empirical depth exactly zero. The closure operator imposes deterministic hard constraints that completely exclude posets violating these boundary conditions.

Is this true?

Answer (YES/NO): YES